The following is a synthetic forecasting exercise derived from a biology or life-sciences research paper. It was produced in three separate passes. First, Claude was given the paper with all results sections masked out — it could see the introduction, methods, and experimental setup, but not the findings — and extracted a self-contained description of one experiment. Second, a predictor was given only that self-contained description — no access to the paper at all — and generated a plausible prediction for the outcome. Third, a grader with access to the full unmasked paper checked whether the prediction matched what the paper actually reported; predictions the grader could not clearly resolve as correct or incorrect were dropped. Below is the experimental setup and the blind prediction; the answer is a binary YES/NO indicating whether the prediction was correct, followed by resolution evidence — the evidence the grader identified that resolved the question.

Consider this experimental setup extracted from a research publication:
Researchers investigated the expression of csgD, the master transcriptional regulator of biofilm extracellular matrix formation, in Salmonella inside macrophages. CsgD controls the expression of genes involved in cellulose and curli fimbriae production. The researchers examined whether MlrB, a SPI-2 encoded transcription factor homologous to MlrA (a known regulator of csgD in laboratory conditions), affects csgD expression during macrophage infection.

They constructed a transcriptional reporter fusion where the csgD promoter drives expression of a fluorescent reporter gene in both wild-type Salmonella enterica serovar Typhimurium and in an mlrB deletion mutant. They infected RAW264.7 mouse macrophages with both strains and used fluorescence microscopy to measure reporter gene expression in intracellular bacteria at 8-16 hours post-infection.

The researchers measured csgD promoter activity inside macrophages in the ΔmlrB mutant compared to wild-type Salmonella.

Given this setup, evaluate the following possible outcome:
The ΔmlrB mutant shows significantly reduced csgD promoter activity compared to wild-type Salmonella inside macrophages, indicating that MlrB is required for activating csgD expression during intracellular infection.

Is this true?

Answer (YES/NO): NO